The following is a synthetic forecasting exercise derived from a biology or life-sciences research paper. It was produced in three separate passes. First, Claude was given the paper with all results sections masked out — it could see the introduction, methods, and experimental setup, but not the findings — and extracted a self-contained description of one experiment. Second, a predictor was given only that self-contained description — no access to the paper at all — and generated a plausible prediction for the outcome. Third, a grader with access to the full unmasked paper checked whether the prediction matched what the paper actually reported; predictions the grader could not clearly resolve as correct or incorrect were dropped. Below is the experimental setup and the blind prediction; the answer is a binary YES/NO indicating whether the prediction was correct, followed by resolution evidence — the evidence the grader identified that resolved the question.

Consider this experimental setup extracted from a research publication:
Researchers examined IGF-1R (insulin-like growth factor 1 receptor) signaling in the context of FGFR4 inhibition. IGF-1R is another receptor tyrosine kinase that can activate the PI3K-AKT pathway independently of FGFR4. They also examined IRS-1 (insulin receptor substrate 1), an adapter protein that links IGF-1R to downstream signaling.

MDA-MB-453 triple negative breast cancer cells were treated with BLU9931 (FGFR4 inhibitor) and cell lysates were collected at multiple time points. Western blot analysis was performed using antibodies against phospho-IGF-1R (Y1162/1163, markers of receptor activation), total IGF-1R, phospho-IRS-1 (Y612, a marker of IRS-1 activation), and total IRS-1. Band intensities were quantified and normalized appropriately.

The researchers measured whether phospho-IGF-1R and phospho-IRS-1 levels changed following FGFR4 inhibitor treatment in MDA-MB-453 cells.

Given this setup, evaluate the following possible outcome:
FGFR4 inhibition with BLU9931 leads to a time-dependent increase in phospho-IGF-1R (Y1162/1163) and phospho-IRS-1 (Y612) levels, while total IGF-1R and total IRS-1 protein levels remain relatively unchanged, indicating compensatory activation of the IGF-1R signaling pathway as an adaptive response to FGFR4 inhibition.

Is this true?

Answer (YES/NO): YES